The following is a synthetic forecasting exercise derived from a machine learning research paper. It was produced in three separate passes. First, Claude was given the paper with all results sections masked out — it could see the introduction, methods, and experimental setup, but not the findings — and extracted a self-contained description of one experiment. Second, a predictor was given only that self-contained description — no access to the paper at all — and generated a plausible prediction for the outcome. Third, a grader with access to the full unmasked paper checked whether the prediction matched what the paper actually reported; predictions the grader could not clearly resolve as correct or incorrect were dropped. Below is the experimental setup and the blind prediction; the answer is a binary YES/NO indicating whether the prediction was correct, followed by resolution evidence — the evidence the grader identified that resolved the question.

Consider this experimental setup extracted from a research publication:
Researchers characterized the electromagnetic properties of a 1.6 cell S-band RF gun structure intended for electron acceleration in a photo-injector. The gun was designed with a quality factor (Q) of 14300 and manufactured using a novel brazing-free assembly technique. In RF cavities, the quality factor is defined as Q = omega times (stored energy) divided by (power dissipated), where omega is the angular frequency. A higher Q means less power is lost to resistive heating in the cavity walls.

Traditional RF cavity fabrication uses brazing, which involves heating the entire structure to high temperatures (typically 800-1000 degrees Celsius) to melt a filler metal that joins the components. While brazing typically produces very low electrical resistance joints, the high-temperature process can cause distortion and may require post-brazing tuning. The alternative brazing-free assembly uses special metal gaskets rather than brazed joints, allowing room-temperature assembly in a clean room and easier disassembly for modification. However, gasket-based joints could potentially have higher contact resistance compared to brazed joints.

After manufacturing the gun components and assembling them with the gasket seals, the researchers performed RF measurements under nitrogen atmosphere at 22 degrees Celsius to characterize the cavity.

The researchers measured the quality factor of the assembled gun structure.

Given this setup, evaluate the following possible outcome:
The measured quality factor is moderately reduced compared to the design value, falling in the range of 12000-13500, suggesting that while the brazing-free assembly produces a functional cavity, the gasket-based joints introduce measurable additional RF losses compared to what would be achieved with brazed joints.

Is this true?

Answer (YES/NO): NO